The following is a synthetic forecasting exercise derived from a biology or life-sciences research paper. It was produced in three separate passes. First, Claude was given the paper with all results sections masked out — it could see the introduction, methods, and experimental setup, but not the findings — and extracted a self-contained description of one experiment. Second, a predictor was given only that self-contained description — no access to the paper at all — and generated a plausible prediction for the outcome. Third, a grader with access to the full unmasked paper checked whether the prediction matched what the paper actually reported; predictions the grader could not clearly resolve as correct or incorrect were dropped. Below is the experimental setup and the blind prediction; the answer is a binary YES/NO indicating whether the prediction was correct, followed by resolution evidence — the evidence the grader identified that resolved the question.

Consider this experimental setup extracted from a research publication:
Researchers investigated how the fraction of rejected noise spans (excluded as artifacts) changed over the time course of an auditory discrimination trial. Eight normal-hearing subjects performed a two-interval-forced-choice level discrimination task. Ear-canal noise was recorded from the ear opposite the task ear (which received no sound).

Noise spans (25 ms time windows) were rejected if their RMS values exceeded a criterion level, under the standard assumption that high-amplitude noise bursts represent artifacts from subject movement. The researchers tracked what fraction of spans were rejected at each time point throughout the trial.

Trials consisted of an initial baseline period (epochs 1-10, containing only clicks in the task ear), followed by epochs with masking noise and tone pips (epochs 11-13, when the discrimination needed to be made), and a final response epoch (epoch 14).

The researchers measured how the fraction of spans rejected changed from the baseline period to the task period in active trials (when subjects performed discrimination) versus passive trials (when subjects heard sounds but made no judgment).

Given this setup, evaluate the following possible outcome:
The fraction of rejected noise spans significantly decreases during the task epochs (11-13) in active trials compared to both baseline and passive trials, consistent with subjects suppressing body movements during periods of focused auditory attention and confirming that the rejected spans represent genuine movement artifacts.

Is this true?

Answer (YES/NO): YES